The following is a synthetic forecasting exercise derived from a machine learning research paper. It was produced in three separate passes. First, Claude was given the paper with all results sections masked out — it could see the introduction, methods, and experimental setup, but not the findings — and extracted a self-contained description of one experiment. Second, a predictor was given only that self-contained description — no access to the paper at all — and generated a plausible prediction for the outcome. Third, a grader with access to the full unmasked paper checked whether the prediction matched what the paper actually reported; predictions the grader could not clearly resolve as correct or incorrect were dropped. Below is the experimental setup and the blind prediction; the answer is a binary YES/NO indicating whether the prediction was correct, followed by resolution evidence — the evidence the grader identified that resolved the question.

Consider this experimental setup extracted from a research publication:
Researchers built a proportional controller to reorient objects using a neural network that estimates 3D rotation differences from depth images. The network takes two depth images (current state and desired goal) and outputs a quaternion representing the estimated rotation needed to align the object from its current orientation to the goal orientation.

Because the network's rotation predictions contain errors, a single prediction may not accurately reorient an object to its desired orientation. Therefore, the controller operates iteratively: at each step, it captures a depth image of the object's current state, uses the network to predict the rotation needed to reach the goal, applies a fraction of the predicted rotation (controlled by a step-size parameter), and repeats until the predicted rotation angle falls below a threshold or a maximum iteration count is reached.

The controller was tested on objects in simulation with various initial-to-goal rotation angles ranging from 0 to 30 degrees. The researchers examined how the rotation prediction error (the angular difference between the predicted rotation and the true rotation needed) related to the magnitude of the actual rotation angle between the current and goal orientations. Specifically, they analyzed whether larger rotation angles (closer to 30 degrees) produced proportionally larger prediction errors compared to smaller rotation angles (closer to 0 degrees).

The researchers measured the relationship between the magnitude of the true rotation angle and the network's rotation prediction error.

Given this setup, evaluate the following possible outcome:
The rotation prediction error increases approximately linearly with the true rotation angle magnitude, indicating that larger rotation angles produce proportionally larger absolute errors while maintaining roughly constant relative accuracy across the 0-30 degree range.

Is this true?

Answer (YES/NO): NO